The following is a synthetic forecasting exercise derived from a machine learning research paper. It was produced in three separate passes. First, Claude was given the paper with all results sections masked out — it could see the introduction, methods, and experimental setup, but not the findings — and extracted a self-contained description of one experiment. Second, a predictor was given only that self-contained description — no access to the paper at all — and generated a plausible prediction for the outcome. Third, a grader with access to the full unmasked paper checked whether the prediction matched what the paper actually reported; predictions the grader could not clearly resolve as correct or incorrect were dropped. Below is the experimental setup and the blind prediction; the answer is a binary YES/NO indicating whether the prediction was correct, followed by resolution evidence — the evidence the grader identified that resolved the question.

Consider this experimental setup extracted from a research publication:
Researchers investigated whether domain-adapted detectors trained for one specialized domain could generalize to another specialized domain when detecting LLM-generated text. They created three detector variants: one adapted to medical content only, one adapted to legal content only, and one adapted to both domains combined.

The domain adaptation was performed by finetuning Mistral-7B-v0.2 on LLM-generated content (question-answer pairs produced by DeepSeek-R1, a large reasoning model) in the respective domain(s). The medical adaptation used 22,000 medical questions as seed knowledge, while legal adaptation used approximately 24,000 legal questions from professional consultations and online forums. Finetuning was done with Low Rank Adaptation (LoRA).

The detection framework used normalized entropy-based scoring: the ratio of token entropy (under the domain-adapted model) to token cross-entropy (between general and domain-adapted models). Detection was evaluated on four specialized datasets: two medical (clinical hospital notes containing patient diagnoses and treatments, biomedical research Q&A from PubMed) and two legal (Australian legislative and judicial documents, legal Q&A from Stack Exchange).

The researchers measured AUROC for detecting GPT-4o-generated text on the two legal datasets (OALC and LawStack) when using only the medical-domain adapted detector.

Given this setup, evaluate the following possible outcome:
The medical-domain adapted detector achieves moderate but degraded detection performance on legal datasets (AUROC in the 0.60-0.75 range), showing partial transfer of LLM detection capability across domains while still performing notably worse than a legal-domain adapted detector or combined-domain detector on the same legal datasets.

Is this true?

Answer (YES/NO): NO